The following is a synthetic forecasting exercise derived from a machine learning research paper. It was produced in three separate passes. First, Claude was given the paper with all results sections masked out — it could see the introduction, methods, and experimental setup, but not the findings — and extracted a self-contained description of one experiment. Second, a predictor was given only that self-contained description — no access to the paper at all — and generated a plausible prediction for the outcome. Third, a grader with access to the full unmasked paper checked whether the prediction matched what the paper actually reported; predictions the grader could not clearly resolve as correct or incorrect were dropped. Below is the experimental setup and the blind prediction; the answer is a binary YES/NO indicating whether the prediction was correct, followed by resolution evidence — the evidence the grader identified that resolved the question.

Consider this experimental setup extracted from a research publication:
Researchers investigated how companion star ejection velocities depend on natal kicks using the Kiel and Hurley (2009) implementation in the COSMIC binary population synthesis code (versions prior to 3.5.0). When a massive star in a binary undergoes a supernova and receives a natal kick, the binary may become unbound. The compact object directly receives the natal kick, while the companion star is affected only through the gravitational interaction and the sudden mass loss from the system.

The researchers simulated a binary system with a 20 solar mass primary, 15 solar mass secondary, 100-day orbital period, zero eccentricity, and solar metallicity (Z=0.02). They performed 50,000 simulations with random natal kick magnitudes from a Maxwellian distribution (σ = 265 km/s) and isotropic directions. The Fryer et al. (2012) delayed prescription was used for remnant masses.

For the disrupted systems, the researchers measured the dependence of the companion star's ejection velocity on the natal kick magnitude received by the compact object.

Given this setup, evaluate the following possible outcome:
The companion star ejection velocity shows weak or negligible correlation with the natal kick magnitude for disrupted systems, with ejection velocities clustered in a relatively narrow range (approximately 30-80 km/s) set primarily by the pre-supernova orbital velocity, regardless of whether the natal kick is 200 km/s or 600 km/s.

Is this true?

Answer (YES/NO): NO